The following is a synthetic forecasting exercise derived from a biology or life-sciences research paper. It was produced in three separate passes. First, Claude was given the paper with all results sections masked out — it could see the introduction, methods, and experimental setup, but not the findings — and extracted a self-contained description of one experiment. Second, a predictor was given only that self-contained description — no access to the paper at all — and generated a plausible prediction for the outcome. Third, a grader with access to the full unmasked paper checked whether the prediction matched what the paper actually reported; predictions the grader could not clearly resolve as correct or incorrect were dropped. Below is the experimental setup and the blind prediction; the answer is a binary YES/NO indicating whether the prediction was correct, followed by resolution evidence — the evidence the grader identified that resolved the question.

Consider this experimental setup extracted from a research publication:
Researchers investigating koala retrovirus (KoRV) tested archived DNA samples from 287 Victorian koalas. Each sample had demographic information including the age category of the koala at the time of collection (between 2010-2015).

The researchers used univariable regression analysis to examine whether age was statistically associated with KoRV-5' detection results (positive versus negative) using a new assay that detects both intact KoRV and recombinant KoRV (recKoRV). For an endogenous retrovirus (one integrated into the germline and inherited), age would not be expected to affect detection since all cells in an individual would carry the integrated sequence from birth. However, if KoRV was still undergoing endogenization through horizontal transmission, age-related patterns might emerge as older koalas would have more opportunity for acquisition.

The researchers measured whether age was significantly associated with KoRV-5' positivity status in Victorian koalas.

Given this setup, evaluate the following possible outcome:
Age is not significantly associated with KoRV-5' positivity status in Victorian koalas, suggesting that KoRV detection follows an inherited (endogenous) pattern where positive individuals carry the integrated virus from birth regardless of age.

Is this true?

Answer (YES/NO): YES